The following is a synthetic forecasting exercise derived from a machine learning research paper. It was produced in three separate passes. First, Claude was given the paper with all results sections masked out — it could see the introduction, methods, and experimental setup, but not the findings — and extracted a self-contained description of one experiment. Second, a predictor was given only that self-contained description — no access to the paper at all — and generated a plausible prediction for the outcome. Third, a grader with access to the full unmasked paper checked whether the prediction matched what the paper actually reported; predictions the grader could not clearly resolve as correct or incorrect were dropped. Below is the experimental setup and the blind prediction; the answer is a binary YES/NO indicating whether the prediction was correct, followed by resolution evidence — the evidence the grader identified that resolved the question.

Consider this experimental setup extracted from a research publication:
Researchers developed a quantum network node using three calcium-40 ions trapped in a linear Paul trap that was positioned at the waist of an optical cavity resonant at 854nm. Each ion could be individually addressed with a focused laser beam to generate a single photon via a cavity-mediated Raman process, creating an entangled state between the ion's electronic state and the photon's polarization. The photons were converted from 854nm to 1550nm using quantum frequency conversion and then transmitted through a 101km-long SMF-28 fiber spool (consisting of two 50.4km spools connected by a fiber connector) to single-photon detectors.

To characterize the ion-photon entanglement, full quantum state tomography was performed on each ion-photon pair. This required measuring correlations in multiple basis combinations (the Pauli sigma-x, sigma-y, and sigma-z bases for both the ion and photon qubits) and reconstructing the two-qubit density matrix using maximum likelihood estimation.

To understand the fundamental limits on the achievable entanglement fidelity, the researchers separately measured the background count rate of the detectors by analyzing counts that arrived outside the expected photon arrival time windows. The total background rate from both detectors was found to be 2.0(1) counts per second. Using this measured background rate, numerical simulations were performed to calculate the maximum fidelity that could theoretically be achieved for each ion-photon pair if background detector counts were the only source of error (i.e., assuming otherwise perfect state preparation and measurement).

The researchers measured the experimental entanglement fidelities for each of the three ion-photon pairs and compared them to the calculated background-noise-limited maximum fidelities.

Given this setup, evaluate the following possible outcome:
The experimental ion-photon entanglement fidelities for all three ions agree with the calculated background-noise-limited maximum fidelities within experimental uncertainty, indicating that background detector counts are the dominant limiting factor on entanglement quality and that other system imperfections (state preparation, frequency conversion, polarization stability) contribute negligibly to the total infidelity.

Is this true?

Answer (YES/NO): YES